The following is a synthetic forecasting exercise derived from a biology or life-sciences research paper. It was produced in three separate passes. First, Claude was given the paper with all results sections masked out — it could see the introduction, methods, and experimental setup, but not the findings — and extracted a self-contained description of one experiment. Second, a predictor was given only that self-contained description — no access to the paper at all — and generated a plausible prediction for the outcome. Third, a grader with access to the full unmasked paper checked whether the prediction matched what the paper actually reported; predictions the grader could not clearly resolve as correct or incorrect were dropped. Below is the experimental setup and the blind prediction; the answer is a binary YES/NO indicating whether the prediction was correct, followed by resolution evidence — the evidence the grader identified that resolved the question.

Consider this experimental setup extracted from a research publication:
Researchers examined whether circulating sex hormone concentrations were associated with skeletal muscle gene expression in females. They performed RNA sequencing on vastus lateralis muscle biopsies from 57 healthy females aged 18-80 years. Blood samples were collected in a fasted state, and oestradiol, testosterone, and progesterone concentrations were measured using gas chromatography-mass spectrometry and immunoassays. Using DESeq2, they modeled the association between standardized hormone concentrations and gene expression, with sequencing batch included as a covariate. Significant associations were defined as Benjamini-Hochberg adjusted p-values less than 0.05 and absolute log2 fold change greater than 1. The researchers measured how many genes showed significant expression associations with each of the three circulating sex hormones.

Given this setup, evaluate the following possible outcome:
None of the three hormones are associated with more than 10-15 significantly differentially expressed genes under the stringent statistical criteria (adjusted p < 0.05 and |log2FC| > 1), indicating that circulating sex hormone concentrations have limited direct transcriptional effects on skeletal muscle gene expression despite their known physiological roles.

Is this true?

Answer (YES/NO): YES